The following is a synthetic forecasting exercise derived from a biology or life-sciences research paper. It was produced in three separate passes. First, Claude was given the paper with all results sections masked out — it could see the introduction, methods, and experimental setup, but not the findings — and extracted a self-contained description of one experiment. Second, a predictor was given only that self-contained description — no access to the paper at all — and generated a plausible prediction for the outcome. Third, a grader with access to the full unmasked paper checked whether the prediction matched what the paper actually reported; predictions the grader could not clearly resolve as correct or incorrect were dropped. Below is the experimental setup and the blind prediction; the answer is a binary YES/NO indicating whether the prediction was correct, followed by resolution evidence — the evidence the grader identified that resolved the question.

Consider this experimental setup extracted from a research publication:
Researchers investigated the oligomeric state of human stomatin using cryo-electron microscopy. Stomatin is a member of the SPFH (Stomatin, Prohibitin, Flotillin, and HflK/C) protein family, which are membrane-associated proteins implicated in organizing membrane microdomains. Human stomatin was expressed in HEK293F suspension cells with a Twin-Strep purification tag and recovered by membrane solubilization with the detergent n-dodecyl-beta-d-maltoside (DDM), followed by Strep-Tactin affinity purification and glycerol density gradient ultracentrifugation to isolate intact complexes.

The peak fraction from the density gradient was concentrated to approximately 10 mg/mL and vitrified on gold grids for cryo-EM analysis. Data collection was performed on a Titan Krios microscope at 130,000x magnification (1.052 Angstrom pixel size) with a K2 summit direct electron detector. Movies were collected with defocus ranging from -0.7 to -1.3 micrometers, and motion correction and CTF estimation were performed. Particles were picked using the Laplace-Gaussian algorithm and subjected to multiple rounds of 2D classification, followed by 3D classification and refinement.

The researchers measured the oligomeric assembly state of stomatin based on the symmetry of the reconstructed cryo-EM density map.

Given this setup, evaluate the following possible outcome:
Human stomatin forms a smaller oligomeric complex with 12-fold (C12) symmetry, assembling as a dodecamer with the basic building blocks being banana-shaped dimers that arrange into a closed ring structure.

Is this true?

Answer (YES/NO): NO